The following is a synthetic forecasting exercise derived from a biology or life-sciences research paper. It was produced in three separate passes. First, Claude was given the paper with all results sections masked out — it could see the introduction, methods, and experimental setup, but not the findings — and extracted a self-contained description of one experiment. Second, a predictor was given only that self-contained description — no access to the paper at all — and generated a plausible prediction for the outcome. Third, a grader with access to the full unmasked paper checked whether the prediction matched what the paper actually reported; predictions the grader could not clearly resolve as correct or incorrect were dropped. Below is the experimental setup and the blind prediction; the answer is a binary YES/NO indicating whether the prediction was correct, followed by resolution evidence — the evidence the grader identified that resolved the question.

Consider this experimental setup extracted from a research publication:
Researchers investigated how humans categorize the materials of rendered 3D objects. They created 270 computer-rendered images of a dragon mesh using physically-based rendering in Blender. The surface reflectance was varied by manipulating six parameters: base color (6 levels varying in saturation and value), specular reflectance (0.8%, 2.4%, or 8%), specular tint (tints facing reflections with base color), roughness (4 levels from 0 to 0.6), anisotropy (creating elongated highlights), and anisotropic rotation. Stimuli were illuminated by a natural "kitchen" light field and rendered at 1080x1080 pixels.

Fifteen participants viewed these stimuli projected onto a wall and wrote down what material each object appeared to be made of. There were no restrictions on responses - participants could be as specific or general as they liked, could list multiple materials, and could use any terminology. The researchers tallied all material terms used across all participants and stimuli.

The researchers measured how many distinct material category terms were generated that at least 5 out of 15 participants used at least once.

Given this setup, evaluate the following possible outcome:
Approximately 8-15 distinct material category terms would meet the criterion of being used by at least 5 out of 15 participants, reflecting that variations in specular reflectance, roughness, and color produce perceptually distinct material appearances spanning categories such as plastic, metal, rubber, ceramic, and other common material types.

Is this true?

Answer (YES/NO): NO